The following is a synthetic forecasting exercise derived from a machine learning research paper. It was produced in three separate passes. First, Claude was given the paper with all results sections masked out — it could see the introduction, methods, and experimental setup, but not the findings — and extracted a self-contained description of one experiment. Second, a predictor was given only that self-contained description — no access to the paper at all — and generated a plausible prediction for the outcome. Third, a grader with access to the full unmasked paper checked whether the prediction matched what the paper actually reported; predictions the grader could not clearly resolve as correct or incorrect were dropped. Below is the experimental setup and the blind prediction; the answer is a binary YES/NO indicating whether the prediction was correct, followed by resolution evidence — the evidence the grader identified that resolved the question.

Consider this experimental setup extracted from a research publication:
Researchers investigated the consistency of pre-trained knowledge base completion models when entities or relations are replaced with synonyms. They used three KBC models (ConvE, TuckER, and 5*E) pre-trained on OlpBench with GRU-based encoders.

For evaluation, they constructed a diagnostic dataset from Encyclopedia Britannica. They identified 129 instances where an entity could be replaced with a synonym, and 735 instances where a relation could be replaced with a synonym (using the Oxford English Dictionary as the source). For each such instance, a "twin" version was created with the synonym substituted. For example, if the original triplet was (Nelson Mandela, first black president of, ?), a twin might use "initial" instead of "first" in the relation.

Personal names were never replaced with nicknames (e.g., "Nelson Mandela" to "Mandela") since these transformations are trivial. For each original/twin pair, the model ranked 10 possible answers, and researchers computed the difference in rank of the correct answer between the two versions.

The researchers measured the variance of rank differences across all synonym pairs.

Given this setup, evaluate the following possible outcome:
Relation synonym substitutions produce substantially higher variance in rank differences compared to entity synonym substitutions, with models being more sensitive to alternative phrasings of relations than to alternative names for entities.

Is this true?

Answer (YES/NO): NO